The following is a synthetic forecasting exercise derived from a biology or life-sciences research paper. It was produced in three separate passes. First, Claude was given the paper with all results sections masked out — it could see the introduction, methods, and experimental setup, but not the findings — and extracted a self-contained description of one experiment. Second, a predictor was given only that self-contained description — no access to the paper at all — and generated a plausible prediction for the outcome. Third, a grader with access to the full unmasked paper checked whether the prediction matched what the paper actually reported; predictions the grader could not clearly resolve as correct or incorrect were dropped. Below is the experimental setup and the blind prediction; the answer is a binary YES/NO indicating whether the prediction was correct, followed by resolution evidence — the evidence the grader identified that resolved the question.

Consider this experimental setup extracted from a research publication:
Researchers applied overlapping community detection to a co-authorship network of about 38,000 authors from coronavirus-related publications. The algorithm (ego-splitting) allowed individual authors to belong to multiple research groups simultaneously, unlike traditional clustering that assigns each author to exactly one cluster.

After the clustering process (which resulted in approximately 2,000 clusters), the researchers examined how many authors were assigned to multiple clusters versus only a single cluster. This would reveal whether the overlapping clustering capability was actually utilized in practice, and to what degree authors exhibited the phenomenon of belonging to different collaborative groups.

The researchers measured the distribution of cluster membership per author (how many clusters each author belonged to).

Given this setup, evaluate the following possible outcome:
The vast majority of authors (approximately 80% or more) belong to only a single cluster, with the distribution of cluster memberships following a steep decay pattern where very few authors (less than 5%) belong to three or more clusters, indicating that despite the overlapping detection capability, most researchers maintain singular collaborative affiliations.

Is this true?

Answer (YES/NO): YES